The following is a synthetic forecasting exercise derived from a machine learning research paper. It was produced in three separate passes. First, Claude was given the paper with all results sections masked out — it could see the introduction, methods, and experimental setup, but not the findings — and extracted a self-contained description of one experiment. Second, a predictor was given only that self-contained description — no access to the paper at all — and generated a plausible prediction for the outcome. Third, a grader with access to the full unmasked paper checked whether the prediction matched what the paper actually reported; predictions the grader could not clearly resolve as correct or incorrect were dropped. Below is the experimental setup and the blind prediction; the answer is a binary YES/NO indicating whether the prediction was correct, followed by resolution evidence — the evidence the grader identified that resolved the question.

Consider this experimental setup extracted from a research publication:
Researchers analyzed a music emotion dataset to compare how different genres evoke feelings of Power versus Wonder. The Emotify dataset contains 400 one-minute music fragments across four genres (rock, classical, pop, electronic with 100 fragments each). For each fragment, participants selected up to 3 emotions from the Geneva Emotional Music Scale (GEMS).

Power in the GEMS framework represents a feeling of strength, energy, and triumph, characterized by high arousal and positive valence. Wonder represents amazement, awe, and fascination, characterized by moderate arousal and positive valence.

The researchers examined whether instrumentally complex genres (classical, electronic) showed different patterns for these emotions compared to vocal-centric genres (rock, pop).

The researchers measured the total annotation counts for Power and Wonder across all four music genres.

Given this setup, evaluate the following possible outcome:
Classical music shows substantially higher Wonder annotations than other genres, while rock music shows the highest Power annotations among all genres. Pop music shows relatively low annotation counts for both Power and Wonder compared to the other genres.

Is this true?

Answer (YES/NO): NO